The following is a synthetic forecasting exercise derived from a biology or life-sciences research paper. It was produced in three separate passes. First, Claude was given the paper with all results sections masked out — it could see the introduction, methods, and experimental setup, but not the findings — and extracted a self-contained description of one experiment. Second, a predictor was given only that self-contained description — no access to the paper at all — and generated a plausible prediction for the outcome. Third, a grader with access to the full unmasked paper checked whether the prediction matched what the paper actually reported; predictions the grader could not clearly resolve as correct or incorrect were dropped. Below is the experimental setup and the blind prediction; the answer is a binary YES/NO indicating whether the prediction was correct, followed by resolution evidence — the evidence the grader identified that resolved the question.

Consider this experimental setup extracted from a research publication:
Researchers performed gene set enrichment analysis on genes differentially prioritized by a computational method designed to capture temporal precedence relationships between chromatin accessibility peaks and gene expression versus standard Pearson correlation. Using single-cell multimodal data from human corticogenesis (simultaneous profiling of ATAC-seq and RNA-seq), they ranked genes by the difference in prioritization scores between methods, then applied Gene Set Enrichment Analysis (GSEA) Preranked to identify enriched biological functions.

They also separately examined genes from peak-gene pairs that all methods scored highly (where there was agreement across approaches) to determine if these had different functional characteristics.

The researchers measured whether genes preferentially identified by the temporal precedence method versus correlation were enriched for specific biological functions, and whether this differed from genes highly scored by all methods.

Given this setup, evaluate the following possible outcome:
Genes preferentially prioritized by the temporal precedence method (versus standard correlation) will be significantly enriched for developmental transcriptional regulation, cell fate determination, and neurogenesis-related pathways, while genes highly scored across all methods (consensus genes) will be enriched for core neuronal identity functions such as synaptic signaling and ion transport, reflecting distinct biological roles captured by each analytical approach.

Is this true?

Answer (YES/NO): NO